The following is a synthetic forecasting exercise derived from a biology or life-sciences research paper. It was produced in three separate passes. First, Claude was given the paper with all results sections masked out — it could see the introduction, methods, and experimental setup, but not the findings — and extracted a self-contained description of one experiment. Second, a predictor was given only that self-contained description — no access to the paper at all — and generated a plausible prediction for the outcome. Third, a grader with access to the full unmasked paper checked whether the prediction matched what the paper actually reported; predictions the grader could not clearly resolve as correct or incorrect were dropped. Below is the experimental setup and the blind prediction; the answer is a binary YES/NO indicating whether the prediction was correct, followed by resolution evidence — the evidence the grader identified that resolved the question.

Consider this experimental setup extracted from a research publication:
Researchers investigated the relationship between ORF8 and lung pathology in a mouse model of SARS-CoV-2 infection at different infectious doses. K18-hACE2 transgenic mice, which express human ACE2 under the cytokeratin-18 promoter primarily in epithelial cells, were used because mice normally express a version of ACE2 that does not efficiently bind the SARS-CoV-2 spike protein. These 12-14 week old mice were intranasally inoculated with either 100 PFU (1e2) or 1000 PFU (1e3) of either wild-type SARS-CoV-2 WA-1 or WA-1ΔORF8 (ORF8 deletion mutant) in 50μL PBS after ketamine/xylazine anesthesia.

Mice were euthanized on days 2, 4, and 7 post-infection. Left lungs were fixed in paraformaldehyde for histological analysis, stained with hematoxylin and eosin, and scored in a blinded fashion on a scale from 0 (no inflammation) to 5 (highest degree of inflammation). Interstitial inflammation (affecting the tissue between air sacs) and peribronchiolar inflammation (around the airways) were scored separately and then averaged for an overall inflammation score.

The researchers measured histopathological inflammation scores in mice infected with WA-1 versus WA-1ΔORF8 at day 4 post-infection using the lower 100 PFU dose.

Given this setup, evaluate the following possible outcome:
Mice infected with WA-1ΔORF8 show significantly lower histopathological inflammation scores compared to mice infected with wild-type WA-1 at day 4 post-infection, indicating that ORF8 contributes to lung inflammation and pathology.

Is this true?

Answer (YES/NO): NO